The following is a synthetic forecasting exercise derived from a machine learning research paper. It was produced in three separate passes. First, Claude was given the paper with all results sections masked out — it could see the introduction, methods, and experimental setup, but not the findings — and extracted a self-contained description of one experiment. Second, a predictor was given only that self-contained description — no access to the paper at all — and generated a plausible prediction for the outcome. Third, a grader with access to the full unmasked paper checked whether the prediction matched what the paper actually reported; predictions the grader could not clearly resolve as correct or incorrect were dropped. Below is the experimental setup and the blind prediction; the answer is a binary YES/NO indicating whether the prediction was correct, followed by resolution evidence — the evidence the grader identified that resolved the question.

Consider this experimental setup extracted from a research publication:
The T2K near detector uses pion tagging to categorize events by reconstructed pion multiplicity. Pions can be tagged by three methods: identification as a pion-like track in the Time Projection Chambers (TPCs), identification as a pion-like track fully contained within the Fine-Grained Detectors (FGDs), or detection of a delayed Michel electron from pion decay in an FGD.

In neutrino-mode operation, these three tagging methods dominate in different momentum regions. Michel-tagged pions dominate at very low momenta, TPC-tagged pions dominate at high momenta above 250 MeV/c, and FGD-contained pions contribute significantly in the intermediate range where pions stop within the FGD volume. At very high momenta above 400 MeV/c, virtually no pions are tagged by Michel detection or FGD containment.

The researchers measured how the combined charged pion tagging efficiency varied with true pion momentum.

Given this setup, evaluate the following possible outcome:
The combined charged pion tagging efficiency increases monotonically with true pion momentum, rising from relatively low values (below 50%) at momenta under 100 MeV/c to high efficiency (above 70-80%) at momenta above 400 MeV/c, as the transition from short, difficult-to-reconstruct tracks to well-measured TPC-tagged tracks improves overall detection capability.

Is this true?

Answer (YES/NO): NO